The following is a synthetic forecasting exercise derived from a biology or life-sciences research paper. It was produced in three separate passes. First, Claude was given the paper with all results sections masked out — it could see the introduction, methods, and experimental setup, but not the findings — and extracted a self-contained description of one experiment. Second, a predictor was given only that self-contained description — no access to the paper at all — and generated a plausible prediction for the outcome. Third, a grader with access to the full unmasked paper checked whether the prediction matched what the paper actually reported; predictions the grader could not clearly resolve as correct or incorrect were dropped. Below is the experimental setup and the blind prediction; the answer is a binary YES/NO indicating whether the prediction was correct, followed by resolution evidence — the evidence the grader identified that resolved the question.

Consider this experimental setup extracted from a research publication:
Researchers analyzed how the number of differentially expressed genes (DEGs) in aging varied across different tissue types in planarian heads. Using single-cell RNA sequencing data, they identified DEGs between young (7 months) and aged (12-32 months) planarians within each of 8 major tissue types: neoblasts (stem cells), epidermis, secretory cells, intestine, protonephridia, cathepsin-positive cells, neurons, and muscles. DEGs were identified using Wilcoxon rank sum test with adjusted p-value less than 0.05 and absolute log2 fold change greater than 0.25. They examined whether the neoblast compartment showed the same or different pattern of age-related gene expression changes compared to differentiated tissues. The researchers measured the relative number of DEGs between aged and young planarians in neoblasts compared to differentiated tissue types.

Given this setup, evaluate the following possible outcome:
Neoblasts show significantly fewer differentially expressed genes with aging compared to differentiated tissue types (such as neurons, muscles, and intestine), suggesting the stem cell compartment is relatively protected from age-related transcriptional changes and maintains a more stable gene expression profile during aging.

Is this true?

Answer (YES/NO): YES